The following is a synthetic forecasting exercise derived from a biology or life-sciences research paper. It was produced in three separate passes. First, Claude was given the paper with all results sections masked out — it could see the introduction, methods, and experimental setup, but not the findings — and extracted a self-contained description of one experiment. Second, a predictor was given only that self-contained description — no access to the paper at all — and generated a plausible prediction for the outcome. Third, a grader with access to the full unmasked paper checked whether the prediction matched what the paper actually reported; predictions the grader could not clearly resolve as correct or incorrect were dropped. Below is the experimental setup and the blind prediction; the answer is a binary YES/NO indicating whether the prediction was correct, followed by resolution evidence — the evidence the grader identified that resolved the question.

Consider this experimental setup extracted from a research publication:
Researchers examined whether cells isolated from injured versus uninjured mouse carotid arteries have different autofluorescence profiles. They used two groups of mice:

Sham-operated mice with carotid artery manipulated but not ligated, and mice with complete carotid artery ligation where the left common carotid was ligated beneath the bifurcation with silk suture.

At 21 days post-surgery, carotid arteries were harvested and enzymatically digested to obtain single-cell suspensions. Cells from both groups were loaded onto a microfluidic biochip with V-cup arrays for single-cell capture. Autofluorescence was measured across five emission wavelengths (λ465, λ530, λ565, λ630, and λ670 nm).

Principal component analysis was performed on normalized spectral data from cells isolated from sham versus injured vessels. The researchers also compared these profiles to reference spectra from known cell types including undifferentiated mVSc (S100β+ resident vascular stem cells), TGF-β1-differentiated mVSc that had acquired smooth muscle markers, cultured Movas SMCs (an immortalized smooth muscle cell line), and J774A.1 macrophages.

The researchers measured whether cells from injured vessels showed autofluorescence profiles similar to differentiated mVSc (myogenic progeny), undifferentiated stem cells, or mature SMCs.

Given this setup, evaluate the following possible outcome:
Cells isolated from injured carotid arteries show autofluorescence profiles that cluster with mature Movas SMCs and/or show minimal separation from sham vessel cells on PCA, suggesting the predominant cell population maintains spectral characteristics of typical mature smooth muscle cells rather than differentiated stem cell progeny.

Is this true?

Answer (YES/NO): NO